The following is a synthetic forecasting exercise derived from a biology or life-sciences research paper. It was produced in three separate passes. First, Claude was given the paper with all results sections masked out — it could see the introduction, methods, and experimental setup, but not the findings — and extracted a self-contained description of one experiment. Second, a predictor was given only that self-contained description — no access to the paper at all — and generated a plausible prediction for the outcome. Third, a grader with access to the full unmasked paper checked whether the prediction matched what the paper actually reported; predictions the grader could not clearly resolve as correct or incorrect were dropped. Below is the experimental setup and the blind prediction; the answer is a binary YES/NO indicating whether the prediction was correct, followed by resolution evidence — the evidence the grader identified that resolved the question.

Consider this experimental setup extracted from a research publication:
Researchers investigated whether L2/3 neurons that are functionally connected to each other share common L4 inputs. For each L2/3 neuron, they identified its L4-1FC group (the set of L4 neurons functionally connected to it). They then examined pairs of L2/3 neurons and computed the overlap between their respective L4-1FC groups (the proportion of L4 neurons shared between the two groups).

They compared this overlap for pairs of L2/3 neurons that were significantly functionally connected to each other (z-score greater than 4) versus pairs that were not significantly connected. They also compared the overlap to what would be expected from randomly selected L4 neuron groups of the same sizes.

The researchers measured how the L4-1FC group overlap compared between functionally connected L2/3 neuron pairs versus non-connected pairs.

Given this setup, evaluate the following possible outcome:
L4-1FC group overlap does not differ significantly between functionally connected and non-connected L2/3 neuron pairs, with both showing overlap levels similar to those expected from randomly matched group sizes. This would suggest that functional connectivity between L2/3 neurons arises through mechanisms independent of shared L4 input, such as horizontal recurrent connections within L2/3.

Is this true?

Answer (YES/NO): NO